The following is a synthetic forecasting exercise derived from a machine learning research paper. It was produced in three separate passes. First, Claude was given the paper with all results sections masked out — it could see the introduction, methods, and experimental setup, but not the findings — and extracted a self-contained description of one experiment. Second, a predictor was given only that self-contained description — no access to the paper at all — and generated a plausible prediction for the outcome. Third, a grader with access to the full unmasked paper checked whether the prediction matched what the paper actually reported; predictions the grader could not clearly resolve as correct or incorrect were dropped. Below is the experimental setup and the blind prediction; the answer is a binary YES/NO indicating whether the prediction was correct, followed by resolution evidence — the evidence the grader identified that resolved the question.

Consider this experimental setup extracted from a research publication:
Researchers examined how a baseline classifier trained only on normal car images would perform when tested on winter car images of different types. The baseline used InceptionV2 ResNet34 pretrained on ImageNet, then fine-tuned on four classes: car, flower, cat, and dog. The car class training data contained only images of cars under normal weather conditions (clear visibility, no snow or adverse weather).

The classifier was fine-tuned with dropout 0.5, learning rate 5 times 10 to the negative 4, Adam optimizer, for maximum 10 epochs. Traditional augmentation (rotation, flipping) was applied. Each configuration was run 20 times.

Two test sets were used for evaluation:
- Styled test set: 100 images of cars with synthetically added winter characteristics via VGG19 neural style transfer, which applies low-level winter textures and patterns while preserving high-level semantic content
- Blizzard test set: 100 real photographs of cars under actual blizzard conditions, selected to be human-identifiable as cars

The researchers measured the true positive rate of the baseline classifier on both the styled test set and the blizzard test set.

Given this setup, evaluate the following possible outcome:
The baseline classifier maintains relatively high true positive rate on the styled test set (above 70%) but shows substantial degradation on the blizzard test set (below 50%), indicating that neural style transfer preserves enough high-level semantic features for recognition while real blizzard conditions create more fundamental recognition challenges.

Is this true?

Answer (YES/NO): NO